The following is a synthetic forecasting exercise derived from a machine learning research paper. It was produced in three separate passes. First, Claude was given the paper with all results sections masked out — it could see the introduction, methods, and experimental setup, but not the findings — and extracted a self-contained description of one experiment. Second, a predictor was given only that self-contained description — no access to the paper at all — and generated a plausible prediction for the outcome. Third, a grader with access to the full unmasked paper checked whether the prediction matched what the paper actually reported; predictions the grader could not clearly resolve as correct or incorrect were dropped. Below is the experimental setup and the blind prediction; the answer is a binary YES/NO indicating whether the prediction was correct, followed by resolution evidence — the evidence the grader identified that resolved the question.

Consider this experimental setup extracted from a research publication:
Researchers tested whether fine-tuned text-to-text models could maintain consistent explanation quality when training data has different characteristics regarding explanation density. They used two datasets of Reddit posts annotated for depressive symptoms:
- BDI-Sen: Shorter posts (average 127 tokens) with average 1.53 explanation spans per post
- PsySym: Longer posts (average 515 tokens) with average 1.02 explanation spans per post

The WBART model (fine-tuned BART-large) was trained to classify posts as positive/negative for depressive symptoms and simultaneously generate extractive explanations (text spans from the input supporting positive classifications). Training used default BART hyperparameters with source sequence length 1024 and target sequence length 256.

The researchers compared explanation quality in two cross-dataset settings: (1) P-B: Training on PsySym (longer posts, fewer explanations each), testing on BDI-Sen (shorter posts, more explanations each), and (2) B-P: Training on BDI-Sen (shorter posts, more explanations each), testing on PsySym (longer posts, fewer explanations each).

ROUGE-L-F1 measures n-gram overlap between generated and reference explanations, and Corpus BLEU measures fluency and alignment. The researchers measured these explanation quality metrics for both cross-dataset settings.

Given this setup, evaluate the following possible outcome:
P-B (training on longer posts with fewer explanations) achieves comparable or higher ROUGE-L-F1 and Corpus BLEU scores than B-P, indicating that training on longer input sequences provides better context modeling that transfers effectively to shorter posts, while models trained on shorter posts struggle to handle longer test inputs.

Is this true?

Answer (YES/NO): YES